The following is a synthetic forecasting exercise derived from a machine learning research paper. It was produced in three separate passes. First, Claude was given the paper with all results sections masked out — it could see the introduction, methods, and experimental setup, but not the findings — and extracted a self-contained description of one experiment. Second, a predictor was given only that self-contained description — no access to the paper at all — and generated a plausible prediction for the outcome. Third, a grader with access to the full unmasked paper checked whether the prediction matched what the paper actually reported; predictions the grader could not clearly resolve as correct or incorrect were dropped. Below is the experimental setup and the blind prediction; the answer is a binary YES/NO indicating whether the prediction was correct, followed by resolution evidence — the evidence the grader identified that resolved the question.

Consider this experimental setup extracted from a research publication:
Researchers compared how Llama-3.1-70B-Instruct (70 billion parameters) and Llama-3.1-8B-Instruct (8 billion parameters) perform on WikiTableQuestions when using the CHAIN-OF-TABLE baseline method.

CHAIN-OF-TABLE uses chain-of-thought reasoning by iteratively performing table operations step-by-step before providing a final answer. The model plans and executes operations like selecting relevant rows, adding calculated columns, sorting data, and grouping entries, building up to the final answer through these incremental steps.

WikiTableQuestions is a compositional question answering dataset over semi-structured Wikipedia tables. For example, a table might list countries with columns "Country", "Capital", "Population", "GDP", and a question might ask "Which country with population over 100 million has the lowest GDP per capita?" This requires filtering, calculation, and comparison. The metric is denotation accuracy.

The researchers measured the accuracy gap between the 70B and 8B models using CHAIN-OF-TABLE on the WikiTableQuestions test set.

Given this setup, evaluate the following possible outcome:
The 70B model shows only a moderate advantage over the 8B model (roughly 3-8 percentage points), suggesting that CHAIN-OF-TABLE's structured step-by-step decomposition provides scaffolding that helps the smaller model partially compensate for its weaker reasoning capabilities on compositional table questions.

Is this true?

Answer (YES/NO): NO